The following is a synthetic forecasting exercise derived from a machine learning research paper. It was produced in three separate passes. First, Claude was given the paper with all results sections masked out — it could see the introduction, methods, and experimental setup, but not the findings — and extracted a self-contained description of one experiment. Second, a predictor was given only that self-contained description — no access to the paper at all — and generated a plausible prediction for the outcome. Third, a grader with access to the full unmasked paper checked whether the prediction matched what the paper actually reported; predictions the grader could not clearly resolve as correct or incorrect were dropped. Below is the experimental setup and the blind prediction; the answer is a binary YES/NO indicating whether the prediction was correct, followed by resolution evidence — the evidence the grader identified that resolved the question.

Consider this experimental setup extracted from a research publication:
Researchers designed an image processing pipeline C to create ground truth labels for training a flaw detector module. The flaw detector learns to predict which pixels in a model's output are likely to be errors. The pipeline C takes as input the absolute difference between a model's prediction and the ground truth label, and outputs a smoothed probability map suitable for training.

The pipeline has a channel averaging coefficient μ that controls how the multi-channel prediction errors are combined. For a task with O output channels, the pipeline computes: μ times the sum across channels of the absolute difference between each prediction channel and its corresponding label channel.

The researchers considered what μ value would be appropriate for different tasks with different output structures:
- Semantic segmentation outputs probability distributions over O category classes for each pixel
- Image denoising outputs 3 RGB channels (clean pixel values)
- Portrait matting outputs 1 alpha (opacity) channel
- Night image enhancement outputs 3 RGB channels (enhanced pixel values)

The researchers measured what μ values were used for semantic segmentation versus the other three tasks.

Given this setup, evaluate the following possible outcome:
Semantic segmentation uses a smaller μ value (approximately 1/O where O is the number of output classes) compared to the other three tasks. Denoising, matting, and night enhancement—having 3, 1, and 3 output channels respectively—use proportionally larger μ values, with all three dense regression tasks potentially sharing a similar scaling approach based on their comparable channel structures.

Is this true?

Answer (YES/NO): NO